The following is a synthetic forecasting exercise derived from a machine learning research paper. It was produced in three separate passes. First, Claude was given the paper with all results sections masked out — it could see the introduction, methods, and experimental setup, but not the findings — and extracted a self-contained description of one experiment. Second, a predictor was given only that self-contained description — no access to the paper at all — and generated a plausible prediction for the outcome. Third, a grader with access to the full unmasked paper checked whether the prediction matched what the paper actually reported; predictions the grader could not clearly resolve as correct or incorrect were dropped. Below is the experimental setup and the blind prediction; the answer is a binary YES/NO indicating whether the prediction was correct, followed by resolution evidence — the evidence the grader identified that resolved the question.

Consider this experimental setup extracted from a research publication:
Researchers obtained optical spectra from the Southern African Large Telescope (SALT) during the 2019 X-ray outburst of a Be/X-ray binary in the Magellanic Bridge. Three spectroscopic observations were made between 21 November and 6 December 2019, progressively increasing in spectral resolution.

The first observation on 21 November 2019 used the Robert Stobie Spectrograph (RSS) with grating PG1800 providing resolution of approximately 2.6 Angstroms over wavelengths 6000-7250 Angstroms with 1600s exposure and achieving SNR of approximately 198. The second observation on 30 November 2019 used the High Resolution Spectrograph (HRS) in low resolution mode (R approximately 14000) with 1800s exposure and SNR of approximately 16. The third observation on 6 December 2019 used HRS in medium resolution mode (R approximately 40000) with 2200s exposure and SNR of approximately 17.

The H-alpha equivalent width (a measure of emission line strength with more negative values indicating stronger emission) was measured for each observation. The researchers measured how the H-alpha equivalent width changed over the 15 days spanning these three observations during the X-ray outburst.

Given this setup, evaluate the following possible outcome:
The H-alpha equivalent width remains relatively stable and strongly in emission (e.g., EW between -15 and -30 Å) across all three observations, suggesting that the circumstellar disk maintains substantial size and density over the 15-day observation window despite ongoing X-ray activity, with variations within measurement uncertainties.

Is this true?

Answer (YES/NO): NO